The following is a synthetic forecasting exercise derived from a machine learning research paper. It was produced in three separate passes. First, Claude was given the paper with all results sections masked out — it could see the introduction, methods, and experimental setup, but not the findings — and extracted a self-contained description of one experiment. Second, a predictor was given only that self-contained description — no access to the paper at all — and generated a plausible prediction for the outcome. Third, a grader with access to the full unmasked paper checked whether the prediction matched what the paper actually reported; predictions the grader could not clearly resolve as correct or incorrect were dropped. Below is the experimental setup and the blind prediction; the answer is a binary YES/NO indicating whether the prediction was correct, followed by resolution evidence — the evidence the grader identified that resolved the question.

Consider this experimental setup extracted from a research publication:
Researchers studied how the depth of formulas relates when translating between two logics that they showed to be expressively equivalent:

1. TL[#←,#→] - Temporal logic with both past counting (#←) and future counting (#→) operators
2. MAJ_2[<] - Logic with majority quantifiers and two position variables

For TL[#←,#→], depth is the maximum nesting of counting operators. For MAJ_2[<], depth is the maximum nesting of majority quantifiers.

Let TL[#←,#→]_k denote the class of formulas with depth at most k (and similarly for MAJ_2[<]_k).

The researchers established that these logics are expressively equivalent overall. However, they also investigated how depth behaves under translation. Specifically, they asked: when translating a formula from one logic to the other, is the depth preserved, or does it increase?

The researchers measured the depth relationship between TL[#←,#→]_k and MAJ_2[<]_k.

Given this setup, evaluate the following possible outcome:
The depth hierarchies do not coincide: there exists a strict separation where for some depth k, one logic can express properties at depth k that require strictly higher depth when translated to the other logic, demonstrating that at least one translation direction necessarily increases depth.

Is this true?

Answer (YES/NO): YES